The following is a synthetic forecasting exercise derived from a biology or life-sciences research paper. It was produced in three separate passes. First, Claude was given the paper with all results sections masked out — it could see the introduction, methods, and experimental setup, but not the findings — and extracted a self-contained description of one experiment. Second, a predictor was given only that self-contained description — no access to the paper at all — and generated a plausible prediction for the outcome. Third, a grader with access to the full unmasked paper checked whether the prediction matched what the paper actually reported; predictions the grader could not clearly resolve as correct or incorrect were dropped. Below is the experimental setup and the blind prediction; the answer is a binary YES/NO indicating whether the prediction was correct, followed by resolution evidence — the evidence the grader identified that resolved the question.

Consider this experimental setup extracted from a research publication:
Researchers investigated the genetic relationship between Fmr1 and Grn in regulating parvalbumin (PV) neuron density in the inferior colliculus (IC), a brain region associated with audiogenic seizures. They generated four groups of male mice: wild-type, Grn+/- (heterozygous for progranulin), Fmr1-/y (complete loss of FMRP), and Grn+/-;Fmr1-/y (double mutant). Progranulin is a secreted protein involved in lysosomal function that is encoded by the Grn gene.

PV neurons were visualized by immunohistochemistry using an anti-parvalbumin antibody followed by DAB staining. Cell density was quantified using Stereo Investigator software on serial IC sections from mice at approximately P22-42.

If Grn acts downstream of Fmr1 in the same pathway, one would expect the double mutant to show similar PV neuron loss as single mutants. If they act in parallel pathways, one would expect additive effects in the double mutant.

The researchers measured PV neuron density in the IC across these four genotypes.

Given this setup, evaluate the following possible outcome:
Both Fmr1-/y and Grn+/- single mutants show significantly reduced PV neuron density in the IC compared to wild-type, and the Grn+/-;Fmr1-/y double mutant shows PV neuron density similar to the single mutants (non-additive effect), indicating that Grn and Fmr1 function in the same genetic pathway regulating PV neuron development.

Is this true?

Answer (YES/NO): YES